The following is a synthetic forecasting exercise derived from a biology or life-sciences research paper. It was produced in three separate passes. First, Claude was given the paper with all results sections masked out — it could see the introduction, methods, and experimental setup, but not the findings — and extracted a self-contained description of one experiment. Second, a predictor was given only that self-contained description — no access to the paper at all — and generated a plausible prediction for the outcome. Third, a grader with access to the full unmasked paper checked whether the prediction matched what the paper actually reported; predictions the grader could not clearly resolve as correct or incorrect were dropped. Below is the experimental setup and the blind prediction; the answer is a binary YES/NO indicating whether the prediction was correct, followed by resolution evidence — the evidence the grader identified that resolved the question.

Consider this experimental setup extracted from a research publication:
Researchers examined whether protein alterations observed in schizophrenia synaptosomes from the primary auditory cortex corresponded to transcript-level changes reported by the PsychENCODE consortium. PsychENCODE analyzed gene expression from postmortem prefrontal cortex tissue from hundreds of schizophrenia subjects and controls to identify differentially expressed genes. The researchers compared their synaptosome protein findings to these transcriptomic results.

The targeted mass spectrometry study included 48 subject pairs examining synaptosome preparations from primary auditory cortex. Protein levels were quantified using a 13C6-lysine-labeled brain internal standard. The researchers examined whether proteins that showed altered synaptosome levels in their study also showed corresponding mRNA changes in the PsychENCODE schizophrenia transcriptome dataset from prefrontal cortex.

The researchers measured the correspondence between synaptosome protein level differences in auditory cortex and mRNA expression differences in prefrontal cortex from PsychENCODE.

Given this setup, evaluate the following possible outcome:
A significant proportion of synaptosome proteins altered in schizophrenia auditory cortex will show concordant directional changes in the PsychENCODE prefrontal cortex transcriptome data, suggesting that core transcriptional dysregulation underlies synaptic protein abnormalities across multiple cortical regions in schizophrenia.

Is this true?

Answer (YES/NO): NO